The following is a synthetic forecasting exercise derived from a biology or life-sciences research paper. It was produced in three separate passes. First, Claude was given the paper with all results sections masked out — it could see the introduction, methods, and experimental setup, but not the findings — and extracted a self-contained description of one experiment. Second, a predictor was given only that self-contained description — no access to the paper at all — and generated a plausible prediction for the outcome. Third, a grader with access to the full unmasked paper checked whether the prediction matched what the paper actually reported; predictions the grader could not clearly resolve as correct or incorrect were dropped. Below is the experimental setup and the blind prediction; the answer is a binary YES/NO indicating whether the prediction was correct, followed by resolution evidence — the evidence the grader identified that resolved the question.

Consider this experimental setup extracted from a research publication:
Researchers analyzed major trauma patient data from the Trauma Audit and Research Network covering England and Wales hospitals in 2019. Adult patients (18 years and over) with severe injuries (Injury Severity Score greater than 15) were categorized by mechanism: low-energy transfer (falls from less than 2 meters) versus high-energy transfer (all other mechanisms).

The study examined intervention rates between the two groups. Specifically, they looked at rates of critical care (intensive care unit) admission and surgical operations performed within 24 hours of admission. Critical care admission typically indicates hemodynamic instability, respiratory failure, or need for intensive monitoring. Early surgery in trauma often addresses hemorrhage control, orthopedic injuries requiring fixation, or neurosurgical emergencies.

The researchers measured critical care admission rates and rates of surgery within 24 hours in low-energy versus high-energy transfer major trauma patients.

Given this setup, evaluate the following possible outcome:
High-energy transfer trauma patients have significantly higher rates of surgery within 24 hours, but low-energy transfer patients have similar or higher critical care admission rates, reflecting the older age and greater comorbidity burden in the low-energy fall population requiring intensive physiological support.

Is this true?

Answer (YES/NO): NO